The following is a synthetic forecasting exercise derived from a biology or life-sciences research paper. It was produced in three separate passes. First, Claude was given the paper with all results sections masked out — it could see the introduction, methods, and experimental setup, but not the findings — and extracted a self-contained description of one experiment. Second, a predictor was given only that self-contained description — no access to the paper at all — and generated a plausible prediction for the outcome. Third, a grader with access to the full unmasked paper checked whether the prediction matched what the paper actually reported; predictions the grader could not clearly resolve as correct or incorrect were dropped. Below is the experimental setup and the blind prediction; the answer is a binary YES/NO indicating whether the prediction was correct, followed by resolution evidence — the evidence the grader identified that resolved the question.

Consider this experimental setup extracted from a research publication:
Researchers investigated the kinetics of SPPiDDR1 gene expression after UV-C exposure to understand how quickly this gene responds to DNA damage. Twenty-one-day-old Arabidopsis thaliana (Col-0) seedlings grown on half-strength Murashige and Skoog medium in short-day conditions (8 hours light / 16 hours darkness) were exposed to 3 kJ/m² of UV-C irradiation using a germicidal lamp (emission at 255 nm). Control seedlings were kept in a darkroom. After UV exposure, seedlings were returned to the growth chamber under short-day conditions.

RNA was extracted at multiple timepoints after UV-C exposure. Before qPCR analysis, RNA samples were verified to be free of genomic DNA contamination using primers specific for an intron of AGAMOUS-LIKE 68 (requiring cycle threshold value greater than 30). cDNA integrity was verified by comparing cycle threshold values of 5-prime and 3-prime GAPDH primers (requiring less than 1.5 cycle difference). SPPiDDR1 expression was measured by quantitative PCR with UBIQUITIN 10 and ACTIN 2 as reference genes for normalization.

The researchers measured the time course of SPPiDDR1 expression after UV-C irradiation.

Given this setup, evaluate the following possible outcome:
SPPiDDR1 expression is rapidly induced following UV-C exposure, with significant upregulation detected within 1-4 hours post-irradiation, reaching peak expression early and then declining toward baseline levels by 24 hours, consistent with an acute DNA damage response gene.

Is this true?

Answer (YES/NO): NO